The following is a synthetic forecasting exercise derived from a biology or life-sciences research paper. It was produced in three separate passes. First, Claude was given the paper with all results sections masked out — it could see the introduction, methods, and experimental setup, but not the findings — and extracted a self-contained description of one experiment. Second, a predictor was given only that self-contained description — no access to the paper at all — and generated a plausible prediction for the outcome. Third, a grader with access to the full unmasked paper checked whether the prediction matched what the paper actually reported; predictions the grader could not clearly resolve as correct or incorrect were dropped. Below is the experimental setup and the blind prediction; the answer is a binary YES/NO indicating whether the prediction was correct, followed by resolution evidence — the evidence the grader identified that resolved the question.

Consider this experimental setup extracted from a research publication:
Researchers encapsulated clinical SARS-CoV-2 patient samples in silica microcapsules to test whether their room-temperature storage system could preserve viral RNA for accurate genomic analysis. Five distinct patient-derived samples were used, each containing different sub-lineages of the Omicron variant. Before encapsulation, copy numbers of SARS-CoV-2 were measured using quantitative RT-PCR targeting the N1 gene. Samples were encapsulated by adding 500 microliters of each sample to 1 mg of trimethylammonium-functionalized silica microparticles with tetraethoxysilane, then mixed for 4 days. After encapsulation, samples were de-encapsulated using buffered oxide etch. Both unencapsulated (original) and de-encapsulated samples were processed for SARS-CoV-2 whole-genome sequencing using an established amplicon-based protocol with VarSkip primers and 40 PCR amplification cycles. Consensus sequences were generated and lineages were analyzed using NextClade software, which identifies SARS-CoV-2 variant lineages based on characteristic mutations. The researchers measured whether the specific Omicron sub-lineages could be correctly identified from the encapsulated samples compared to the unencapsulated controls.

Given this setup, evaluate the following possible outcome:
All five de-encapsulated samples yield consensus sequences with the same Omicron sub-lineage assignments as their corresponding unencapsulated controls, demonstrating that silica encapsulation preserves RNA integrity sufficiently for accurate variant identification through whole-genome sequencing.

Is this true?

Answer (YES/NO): YES